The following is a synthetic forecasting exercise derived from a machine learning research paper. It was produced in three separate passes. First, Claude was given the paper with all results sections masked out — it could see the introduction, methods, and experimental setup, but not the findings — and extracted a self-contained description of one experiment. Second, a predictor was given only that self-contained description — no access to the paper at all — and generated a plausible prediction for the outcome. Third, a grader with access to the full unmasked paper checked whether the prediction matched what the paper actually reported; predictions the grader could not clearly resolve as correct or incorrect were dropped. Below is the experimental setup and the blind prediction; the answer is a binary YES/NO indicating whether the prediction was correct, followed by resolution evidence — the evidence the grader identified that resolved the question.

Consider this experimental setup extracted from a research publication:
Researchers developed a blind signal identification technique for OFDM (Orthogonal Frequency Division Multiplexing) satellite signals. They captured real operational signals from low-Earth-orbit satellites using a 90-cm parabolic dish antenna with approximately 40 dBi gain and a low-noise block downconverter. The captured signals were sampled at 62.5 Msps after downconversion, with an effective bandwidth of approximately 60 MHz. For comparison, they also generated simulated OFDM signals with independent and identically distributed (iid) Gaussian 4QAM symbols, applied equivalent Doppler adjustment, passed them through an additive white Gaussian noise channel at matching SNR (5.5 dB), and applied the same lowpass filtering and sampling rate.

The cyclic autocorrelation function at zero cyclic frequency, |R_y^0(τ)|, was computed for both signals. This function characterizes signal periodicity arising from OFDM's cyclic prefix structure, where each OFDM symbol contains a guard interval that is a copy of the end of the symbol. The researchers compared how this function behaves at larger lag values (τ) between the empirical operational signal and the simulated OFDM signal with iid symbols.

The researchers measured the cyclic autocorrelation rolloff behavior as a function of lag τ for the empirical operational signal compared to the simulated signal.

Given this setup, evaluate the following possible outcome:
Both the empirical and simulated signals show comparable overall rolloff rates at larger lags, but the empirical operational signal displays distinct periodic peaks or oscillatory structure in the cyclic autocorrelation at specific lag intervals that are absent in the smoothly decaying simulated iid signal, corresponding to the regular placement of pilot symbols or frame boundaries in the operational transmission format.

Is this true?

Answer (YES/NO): NO